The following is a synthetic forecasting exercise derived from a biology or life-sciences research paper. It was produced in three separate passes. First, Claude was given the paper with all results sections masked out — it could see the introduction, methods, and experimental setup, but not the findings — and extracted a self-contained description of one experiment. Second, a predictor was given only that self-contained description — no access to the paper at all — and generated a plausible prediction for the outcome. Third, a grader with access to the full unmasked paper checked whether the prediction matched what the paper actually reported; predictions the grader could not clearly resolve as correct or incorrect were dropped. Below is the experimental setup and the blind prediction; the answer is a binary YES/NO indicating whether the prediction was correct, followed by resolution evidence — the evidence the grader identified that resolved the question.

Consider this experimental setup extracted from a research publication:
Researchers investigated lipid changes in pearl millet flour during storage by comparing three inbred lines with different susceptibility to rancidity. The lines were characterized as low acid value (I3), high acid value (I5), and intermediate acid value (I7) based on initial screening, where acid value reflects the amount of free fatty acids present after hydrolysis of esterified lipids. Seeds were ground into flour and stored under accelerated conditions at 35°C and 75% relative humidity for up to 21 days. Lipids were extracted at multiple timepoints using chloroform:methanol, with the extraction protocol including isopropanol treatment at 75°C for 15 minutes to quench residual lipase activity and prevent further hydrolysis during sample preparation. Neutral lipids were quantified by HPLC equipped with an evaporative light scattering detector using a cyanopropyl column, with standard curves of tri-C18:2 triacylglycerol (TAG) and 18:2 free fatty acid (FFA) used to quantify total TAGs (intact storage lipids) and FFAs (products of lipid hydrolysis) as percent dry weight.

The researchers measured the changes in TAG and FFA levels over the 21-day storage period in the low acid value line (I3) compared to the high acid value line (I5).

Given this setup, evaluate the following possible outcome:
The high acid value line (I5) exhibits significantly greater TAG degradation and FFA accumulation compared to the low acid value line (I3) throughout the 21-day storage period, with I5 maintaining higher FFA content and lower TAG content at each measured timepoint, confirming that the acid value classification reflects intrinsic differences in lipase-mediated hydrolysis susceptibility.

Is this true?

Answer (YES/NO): NO